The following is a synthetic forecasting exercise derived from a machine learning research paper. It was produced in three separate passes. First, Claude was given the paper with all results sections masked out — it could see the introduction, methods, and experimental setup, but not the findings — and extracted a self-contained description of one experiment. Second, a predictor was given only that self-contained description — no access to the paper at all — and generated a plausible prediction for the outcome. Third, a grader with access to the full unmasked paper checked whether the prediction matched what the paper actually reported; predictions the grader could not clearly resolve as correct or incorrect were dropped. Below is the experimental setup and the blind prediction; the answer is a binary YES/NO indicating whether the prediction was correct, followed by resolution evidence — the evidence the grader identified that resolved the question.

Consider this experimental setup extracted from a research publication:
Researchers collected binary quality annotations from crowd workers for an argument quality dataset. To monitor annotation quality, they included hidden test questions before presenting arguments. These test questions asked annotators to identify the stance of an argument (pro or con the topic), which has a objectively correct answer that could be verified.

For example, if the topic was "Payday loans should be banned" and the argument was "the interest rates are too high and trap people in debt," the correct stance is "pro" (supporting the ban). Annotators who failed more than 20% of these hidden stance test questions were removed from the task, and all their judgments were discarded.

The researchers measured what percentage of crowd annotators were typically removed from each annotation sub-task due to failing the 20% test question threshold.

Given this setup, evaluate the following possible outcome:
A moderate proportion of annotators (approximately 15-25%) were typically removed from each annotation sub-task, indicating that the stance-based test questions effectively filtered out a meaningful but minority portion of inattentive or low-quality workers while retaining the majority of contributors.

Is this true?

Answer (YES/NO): NO